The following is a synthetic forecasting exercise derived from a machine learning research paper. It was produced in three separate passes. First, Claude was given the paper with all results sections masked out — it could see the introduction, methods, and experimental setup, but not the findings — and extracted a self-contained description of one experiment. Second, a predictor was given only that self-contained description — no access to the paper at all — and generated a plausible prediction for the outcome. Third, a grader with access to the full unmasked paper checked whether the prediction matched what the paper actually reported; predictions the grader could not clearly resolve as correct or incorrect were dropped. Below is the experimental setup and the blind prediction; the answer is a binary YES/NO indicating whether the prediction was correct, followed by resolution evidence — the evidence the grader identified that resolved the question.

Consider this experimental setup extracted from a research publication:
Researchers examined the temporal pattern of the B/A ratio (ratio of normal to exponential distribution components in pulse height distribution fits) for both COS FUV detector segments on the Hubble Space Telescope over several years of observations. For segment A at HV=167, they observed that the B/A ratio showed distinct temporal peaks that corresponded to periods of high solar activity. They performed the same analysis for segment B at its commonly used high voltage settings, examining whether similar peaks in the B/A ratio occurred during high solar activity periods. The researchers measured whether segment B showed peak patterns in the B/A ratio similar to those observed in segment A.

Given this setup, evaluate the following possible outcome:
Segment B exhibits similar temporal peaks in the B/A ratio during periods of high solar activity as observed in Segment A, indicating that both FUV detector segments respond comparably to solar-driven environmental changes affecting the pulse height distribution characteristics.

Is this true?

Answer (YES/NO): NO